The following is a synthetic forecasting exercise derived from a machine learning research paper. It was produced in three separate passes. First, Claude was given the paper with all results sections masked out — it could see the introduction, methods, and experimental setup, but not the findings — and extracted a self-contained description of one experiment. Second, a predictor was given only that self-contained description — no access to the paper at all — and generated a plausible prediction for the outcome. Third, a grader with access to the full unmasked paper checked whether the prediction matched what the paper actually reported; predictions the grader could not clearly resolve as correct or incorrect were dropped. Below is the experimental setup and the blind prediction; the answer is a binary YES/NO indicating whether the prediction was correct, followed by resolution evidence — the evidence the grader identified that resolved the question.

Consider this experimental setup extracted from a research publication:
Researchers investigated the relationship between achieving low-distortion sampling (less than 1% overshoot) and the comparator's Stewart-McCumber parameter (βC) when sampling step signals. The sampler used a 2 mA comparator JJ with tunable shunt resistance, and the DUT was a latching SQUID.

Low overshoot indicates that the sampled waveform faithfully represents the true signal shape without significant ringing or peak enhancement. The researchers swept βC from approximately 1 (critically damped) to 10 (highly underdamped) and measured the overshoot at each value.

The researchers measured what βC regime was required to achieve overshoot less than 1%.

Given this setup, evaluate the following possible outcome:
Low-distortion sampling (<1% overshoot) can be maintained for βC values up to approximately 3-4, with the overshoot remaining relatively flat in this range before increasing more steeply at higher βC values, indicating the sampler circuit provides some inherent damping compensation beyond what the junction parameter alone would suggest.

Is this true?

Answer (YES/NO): NO